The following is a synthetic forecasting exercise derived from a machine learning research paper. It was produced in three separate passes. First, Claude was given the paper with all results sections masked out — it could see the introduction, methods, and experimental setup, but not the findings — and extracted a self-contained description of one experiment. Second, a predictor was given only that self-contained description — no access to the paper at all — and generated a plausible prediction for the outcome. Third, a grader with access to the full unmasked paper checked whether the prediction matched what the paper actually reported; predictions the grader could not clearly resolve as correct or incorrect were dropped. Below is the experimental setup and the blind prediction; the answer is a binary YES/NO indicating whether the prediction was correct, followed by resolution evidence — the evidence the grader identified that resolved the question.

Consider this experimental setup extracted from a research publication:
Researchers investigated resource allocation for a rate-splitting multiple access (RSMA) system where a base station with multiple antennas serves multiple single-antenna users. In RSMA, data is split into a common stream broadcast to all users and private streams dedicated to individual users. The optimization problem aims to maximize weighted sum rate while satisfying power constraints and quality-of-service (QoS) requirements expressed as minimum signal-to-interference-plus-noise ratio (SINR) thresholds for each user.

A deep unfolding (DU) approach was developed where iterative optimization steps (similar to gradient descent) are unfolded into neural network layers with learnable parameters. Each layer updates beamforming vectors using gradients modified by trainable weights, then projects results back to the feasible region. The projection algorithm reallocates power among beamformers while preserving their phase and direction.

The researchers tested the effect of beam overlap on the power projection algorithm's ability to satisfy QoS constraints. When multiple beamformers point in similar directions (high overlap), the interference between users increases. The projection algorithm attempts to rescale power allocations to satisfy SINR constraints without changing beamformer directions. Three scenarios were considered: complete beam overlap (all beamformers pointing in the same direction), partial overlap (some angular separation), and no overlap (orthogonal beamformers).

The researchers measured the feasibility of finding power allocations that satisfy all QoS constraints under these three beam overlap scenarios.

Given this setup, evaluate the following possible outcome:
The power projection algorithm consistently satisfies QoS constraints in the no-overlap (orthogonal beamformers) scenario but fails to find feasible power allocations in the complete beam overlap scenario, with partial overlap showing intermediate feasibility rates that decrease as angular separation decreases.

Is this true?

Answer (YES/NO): YES